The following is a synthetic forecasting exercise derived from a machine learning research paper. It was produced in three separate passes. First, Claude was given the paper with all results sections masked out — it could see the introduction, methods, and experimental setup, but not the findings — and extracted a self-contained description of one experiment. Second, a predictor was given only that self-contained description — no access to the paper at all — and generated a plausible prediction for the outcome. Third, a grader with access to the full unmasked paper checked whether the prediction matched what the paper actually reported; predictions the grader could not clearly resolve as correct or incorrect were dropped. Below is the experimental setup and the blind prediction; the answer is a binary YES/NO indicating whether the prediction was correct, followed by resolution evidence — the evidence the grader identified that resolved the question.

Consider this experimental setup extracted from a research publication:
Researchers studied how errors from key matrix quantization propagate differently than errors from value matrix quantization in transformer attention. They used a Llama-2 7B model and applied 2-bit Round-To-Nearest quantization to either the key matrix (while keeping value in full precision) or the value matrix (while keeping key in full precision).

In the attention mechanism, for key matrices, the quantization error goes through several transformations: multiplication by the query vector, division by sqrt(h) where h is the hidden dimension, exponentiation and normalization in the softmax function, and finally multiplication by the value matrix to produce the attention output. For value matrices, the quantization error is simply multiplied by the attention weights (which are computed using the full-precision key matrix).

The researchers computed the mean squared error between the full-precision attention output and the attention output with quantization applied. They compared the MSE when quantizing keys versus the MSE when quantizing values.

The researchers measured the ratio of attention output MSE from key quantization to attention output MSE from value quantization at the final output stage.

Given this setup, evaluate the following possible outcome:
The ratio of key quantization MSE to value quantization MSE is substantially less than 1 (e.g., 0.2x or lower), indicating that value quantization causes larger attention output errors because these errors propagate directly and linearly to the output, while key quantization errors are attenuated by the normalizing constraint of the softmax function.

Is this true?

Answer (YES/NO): NO